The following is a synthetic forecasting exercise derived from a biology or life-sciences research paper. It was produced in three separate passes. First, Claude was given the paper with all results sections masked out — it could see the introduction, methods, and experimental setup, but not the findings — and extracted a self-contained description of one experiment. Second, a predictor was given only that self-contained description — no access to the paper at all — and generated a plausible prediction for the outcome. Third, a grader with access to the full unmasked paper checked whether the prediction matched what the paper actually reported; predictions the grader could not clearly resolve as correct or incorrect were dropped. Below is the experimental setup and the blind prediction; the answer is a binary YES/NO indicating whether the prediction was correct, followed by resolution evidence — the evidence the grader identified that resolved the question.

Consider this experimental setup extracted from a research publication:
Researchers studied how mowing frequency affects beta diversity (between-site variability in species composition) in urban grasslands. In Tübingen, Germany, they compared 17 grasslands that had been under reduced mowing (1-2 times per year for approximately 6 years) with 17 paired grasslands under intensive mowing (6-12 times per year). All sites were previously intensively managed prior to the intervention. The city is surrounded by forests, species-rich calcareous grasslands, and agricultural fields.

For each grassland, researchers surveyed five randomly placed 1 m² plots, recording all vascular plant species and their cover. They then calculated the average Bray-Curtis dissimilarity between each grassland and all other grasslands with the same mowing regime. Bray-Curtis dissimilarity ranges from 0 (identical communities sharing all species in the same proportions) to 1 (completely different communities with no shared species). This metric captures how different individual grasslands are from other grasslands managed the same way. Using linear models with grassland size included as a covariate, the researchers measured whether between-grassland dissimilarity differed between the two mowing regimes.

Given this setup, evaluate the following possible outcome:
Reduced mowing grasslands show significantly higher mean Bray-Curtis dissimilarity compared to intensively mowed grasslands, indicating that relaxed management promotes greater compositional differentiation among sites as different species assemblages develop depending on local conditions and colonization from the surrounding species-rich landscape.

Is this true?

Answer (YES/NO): YES